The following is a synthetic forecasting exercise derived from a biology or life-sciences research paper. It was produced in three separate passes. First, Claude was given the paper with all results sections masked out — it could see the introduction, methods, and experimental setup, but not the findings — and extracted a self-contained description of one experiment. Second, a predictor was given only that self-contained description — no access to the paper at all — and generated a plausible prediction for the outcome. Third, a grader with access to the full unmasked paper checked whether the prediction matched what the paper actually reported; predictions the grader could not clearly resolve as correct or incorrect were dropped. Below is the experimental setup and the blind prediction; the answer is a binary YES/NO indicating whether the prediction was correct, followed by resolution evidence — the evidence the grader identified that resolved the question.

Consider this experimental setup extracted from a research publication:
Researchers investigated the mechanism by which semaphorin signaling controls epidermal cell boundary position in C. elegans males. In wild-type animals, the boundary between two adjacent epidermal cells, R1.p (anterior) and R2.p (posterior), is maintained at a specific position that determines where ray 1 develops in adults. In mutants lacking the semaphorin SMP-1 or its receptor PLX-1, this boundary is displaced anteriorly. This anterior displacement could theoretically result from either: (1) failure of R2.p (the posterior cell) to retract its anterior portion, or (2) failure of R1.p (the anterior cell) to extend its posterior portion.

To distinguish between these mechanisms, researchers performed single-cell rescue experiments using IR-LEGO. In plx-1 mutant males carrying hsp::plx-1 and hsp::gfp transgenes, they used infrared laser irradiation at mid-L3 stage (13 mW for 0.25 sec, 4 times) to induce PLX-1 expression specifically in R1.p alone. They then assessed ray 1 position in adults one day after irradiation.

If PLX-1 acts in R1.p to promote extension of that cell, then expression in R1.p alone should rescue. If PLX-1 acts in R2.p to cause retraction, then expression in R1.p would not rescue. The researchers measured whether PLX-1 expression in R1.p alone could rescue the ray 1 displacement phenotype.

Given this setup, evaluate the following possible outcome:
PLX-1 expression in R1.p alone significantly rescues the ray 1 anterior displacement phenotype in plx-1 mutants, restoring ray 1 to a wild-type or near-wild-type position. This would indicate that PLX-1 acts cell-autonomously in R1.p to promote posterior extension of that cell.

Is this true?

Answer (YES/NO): YES